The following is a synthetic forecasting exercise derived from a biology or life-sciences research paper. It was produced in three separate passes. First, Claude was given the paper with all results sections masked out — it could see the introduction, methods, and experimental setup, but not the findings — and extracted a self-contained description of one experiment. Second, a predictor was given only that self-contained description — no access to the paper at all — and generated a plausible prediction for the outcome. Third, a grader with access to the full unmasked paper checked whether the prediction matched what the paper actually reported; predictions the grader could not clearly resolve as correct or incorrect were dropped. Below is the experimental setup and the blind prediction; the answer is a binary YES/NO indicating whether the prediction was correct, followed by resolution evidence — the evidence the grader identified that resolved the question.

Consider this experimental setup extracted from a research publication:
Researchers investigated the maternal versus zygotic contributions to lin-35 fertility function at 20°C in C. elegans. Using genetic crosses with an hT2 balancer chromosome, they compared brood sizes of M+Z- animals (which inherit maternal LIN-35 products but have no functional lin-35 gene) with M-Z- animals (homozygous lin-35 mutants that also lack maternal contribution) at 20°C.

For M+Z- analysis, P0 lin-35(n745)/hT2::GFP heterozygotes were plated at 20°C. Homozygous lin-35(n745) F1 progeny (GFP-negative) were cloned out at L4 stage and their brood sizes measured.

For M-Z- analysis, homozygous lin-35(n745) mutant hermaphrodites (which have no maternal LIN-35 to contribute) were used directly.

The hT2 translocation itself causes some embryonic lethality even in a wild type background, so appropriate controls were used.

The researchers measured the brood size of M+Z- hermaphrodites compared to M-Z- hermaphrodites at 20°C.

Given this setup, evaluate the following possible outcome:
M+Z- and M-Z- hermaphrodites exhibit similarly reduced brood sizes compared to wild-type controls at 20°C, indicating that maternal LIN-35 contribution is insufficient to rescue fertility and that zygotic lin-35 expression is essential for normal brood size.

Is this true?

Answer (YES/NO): NO